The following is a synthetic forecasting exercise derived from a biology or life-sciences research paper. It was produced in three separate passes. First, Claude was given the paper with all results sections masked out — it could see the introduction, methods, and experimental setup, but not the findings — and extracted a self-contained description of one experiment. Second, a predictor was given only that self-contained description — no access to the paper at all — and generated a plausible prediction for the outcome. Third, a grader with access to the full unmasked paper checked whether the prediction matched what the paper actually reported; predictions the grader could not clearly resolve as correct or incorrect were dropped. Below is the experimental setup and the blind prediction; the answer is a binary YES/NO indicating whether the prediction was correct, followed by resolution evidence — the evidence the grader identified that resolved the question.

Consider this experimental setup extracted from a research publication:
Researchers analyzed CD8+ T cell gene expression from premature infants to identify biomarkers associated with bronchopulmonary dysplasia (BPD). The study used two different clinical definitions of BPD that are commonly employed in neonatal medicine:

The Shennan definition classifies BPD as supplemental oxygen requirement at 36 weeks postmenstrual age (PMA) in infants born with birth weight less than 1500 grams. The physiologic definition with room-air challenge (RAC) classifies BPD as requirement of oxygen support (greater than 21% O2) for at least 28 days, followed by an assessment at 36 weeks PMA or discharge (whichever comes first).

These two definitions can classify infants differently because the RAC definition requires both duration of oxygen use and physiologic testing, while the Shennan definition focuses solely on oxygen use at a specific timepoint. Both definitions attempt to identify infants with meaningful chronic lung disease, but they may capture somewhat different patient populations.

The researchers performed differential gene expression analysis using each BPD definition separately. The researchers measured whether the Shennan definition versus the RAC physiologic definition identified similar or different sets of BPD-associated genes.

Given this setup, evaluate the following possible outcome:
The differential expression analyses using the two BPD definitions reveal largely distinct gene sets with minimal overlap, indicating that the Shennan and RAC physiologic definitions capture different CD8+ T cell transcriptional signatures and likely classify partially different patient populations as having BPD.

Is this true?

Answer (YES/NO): YES